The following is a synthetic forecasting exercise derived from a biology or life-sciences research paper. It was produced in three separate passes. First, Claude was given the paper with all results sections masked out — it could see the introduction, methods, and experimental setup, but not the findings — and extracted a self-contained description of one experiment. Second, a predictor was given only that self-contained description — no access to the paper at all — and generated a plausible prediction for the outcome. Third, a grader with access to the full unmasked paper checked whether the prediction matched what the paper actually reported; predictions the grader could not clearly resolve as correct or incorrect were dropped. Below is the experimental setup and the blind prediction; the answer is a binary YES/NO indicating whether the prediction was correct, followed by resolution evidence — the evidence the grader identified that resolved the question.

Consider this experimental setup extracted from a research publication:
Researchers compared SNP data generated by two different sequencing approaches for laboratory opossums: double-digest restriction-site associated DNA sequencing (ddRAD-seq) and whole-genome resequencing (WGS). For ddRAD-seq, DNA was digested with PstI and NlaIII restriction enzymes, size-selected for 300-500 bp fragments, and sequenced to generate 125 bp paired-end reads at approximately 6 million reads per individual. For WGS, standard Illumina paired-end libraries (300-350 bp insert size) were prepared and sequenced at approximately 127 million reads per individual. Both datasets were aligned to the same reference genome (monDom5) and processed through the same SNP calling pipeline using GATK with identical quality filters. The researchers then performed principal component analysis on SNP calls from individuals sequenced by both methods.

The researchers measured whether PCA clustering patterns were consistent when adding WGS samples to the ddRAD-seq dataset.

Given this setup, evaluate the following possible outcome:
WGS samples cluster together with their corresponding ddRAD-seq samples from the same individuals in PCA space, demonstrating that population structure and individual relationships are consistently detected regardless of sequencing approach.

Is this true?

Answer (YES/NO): YES